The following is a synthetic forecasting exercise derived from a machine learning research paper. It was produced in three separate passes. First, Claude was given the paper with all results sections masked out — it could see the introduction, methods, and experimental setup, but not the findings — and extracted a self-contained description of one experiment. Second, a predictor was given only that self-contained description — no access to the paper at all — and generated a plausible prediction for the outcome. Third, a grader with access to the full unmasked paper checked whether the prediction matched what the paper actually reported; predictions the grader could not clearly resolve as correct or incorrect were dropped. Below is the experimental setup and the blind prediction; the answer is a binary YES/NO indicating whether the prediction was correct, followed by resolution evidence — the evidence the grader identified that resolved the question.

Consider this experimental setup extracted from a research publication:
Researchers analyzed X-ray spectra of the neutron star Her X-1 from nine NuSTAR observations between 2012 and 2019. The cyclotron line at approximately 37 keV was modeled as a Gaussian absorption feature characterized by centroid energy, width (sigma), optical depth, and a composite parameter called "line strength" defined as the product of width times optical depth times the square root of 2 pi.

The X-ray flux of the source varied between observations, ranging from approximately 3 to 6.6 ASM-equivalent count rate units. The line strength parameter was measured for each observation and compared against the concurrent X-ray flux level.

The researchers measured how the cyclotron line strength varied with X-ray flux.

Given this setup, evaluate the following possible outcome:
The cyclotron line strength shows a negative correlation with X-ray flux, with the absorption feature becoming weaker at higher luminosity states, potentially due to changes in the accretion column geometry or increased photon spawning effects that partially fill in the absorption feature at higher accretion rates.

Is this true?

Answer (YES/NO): NO